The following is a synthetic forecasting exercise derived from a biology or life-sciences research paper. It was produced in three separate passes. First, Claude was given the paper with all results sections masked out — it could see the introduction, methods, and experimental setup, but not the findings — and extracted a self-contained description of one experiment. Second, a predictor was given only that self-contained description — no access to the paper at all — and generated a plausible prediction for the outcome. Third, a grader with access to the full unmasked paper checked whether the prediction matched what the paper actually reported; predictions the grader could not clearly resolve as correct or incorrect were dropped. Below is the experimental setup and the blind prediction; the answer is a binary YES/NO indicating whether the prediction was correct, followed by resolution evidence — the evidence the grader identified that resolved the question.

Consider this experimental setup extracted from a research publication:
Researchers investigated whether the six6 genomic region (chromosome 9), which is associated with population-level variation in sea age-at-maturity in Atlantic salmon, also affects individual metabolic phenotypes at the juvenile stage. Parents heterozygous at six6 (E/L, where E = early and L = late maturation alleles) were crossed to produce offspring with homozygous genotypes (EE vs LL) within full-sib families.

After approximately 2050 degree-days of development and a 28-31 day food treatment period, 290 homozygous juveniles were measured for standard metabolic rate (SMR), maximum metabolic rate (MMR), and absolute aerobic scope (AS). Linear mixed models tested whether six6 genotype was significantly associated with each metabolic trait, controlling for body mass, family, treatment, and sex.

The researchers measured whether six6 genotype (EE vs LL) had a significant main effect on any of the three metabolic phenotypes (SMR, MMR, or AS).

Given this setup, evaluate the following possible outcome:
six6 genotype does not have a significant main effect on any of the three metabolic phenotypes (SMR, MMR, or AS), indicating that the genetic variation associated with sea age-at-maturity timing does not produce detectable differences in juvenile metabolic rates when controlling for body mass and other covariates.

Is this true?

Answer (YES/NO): YES